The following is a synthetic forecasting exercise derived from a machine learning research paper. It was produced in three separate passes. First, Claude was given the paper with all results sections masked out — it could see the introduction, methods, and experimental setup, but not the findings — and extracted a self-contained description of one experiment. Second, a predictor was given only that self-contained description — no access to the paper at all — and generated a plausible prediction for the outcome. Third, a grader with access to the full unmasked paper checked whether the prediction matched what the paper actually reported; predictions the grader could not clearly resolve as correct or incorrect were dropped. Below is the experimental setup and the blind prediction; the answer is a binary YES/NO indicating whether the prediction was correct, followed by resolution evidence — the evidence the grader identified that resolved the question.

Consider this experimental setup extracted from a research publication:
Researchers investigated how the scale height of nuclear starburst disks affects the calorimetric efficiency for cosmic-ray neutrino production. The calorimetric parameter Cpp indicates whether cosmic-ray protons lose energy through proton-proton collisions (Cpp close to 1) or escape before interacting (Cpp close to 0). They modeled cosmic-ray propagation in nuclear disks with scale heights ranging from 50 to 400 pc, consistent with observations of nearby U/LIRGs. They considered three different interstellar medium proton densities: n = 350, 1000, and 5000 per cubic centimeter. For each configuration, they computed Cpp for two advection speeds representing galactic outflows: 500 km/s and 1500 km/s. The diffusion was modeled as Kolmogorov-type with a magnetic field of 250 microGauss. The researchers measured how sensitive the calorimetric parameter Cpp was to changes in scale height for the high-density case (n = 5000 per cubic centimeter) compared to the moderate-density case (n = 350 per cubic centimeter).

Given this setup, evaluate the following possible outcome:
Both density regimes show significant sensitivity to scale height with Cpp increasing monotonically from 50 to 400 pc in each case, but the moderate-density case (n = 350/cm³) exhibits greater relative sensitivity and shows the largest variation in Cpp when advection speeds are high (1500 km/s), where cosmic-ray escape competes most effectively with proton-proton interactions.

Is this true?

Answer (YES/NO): NO